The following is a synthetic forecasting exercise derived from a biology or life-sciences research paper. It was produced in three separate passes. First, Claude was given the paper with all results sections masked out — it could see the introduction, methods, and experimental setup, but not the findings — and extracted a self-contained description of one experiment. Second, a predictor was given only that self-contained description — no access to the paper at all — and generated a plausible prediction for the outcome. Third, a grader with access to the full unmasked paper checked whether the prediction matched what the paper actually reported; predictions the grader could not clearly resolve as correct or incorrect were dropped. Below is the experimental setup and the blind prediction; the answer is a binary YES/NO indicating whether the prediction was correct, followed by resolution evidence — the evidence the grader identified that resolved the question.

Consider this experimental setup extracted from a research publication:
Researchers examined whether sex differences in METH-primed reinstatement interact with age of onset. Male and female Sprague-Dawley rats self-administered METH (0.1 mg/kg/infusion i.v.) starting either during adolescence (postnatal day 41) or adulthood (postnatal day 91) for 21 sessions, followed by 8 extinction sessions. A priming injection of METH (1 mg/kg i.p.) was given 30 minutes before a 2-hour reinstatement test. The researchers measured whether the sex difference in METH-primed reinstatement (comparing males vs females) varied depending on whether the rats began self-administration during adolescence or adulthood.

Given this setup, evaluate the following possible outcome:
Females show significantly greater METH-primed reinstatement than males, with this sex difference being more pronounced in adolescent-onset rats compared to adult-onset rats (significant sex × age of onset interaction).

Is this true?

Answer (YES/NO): NO